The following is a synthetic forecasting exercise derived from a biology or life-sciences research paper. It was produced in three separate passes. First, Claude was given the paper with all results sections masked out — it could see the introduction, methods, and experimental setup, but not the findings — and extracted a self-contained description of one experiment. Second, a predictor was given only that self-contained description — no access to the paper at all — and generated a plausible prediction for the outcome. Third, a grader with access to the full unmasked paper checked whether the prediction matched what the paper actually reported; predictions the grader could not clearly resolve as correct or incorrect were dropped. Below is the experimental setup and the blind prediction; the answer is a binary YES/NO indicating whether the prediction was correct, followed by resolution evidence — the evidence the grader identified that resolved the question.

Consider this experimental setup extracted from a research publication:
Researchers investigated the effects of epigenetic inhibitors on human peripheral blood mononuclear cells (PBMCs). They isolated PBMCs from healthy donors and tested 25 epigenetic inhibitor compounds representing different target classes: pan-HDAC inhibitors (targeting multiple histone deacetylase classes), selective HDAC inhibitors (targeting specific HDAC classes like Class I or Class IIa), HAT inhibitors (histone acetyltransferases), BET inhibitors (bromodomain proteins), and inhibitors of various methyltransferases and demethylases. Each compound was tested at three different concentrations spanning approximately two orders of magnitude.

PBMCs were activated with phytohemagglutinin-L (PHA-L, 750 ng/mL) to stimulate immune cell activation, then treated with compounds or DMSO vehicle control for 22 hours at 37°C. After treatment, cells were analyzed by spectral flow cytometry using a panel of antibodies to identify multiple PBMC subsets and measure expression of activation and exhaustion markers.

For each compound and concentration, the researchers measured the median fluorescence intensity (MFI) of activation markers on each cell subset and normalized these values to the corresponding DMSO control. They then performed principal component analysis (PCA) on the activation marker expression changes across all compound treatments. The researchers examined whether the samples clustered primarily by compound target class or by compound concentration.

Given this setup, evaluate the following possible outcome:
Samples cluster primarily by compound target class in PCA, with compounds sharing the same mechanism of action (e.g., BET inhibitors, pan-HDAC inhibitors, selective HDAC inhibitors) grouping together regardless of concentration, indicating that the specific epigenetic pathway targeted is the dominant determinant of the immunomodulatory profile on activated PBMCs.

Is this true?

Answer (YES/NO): YES